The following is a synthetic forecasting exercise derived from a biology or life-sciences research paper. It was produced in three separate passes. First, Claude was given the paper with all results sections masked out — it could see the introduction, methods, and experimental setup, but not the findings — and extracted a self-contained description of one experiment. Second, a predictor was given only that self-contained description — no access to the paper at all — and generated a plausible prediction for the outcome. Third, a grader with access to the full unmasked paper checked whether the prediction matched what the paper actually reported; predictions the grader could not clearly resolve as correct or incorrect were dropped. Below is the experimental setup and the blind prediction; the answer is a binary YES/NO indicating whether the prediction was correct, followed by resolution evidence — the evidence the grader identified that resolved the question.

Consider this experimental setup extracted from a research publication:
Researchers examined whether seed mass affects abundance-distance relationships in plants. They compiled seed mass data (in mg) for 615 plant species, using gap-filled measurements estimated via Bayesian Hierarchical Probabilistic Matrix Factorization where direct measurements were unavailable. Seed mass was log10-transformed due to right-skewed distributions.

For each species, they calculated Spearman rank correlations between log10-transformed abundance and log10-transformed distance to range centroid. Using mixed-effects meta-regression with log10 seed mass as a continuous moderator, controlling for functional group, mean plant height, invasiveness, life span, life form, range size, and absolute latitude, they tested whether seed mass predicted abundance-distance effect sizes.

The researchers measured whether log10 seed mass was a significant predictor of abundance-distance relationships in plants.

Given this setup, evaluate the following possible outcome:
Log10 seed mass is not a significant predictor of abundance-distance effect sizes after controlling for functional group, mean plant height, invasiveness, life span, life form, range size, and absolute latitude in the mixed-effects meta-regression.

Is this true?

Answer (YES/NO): YES